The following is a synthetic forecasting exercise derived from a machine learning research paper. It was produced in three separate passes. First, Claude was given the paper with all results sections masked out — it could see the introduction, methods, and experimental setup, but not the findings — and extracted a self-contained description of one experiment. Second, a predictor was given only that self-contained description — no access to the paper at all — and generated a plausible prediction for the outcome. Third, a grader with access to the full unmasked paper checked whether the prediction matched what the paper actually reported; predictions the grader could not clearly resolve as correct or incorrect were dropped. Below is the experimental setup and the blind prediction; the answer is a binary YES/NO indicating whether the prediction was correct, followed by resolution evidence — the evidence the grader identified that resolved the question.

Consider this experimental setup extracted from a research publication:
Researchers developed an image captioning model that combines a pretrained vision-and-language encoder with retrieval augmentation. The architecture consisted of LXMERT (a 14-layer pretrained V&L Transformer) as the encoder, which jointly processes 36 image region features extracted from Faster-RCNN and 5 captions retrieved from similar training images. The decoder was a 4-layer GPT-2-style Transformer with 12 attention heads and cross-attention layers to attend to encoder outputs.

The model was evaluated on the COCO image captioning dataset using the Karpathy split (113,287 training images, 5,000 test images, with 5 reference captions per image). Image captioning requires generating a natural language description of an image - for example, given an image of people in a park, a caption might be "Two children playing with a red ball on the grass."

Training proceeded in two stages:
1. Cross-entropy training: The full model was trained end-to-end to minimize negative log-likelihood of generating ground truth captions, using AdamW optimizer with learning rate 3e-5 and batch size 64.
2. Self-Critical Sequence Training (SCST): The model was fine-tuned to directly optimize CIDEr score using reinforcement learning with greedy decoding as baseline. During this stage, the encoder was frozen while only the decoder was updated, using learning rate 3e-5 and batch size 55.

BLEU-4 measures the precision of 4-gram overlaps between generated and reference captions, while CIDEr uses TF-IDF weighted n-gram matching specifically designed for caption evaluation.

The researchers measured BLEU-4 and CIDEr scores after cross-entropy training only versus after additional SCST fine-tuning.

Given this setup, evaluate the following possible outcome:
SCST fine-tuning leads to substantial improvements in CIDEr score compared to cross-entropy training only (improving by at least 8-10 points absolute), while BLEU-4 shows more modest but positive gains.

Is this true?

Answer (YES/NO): NO